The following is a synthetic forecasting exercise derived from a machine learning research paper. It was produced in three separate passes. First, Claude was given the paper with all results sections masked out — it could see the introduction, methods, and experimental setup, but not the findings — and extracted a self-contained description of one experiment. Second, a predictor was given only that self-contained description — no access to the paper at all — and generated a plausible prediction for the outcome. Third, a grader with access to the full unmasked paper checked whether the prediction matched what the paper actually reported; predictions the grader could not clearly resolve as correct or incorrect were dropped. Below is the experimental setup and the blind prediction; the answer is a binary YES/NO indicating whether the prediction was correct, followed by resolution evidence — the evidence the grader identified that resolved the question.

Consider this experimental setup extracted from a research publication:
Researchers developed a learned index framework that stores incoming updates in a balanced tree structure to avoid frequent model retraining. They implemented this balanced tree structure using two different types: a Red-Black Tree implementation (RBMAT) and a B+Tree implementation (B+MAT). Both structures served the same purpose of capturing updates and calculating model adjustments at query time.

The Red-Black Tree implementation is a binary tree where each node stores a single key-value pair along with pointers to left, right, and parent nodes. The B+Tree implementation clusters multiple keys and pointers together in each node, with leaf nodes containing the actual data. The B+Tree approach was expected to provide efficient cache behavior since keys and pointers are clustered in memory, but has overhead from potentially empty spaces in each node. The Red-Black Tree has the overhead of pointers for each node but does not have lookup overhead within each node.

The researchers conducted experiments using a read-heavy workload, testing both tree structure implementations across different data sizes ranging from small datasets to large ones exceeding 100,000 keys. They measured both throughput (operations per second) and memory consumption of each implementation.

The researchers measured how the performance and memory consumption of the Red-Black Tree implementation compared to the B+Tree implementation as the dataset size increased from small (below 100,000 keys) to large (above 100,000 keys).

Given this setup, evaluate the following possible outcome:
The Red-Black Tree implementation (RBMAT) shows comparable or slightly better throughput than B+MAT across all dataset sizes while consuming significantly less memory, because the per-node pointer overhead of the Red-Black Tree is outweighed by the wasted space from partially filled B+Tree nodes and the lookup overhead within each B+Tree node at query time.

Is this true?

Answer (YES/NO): NO